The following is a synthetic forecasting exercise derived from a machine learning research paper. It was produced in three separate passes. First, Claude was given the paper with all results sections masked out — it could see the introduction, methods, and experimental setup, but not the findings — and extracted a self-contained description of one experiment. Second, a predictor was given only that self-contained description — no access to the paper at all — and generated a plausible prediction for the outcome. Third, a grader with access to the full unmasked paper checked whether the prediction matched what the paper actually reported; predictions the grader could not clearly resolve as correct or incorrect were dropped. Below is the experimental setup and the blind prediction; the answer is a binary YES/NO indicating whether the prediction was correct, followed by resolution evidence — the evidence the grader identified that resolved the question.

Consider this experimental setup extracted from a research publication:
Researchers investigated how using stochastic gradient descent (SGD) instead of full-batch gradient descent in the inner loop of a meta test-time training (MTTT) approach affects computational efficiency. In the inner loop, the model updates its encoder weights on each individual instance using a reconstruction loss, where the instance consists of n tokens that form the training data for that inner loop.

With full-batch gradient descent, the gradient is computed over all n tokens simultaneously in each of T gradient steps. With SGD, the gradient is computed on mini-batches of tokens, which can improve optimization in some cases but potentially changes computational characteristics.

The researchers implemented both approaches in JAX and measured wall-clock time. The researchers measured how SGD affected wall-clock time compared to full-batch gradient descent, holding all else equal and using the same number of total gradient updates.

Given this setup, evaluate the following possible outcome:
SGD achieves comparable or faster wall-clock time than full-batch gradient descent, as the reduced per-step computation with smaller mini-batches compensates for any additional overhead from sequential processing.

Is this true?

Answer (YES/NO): NO